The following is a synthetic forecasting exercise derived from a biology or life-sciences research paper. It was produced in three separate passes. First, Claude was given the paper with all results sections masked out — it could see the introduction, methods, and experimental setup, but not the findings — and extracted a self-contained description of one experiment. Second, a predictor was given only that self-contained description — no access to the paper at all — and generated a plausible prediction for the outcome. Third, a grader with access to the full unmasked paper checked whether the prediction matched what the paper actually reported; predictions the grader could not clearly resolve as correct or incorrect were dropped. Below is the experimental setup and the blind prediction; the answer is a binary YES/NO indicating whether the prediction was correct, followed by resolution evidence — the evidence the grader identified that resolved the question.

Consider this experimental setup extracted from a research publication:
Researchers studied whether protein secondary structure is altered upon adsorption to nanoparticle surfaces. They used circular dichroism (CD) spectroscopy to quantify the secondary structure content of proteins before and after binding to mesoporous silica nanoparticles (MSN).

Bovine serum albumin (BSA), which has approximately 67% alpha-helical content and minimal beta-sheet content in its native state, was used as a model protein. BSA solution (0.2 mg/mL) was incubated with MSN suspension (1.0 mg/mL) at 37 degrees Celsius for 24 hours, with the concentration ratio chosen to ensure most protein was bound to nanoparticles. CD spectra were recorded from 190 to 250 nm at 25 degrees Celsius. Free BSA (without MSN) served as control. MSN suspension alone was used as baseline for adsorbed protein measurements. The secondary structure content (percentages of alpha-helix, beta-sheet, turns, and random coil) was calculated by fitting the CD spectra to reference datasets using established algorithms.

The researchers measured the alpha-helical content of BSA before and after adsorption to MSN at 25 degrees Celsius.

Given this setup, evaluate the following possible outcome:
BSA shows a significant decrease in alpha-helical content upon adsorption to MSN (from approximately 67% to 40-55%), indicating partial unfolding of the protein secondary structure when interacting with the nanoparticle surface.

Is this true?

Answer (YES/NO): NO